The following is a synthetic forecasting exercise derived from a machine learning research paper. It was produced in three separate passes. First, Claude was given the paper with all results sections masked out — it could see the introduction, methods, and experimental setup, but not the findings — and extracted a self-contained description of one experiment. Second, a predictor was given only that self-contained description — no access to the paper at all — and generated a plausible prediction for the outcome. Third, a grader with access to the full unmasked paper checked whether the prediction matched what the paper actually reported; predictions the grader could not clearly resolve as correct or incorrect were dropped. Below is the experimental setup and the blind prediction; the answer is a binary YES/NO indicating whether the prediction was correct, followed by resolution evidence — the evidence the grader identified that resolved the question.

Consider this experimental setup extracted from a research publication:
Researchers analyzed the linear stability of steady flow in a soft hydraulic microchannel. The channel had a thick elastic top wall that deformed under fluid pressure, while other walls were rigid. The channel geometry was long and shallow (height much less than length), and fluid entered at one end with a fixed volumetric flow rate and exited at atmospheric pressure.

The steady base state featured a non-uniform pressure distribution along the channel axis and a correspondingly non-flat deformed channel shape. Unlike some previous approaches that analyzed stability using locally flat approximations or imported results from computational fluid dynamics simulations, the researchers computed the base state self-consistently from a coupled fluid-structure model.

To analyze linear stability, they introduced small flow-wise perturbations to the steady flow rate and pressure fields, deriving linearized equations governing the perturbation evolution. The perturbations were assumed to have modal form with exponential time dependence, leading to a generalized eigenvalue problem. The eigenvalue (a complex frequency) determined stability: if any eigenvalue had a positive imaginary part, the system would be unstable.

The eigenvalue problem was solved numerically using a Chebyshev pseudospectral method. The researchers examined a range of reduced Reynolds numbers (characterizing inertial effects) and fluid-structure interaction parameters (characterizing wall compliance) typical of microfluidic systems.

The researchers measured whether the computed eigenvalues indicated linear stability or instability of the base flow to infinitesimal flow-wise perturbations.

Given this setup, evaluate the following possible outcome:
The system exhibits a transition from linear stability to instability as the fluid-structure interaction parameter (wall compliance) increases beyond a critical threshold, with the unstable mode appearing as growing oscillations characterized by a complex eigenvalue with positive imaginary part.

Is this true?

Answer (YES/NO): NO